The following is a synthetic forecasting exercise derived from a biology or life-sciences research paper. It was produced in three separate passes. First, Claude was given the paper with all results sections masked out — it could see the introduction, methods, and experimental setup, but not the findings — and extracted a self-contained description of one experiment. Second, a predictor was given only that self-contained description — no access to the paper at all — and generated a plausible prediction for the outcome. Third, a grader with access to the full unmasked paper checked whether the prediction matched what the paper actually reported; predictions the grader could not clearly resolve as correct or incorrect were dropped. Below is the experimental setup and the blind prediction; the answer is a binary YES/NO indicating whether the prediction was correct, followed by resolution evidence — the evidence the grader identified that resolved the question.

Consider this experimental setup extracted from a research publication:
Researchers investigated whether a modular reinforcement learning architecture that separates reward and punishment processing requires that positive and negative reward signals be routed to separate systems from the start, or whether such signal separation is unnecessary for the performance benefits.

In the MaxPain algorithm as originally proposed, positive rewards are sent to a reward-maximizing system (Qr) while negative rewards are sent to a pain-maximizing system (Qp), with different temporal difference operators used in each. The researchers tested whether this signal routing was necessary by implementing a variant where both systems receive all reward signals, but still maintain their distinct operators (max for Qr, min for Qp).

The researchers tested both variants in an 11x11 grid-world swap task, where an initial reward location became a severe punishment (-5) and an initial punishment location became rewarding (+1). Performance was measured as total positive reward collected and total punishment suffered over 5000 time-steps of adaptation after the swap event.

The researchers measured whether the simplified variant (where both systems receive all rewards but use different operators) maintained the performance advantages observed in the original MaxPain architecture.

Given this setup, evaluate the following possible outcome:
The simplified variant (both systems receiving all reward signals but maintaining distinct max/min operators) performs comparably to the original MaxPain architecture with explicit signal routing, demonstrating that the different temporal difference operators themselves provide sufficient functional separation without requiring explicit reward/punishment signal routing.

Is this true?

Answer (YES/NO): YES